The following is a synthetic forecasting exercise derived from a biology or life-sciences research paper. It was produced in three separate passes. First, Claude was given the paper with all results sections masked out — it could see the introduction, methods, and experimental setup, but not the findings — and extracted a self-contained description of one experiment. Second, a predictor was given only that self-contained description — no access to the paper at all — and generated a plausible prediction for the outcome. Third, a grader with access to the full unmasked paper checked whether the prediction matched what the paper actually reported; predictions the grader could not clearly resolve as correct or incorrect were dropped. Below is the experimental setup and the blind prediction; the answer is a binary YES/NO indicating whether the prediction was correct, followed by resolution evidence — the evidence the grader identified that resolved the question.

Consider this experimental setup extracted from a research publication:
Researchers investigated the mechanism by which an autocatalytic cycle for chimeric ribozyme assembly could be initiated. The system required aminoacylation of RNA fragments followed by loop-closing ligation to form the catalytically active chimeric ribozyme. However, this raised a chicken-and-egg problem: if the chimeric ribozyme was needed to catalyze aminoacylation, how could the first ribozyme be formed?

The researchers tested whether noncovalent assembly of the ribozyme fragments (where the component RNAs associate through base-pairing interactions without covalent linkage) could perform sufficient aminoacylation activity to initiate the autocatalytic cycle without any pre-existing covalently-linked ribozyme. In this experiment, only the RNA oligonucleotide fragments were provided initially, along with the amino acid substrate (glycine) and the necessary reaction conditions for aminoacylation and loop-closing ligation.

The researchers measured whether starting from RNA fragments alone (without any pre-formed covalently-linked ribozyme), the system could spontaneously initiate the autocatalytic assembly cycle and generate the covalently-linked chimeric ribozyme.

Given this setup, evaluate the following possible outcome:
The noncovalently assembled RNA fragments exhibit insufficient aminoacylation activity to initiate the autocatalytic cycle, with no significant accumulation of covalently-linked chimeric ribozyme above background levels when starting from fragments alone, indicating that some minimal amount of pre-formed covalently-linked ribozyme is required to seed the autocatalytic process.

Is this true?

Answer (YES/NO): NO